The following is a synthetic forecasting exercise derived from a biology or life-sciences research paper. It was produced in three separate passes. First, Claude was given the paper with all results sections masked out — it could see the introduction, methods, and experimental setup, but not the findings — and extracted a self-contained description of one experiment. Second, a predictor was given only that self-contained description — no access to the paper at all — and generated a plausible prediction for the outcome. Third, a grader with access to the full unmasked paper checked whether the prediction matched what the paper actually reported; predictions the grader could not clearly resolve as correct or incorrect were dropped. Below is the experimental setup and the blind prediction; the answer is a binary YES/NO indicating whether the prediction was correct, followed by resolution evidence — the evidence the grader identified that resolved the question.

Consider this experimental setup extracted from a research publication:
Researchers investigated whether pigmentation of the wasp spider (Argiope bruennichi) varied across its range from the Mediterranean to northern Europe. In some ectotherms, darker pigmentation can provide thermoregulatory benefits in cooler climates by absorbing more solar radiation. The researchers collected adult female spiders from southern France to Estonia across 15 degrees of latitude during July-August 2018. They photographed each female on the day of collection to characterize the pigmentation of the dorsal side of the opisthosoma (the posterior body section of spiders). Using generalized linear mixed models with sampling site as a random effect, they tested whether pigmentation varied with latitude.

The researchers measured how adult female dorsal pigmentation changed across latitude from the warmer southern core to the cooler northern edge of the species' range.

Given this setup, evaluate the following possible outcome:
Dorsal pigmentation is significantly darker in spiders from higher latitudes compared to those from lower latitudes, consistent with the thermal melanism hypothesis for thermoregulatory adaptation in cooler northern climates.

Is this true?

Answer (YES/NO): NO